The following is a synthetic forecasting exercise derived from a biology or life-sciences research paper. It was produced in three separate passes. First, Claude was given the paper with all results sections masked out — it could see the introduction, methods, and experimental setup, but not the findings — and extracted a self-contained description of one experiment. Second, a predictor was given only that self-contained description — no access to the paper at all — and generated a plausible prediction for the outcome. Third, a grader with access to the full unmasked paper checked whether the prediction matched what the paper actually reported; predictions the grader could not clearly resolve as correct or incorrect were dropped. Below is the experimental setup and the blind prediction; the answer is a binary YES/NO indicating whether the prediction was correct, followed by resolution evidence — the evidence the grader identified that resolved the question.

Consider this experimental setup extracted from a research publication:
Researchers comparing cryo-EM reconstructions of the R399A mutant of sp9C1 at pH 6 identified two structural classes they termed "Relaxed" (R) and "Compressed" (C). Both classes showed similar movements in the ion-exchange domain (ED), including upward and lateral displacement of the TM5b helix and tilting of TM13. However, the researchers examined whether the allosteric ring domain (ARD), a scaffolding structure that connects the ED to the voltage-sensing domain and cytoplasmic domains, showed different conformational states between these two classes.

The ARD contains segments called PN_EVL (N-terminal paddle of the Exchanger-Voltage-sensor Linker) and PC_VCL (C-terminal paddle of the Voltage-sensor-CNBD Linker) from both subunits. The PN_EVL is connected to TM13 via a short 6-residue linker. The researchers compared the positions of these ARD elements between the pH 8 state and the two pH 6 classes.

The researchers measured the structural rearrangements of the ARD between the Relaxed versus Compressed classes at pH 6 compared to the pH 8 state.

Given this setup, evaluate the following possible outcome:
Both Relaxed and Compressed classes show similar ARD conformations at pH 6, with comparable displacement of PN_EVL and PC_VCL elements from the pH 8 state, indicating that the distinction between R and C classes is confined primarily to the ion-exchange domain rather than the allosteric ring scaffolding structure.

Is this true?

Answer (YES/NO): NO